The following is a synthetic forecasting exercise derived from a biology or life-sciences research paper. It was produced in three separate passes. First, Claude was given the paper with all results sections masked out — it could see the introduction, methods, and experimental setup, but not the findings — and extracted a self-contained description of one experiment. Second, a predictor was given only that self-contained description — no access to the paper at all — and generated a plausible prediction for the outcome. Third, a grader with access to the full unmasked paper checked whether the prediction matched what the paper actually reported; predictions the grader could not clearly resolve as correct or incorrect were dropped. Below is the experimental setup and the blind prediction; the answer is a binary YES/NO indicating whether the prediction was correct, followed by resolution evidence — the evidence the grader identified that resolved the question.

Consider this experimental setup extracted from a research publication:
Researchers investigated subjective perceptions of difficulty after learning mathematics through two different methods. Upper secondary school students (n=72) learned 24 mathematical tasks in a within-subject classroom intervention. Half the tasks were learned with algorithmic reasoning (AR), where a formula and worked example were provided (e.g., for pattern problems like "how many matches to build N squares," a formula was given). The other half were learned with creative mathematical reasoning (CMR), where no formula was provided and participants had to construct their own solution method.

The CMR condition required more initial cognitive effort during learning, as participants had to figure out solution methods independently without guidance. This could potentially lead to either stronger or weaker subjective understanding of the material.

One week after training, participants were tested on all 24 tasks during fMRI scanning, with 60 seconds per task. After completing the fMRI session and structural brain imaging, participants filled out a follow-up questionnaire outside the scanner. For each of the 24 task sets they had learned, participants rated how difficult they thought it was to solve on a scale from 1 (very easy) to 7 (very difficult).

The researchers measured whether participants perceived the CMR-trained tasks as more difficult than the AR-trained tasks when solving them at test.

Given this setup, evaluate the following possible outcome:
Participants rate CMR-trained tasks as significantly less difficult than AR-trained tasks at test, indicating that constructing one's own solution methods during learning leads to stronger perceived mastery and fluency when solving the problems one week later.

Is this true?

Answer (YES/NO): NO